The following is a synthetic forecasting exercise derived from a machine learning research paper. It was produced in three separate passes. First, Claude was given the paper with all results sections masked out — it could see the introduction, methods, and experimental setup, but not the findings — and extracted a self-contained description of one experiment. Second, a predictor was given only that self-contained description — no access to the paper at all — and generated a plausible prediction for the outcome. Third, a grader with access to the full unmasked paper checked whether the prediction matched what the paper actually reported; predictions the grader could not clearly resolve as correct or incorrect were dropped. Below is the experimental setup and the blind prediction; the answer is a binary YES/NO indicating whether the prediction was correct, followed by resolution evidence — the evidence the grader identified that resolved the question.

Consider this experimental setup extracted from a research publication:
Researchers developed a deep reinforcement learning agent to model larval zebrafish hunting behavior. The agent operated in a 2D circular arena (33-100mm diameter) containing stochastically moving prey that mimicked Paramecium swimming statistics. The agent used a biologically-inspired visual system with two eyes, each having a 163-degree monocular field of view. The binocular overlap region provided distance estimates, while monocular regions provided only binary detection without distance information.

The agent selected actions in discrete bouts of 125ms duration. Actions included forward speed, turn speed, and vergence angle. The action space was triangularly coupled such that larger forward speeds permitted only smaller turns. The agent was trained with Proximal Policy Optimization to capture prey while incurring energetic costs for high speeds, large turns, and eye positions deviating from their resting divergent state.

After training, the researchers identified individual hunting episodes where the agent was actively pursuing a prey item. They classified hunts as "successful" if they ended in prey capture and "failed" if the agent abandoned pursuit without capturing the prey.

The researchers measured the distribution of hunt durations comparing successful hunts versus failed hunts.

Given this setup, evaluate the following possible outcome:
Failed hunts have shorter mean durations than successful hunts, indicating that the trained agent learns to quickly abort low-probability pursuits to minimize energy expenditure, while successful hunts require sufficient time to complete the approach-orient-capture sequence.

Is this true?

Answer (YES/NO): NO